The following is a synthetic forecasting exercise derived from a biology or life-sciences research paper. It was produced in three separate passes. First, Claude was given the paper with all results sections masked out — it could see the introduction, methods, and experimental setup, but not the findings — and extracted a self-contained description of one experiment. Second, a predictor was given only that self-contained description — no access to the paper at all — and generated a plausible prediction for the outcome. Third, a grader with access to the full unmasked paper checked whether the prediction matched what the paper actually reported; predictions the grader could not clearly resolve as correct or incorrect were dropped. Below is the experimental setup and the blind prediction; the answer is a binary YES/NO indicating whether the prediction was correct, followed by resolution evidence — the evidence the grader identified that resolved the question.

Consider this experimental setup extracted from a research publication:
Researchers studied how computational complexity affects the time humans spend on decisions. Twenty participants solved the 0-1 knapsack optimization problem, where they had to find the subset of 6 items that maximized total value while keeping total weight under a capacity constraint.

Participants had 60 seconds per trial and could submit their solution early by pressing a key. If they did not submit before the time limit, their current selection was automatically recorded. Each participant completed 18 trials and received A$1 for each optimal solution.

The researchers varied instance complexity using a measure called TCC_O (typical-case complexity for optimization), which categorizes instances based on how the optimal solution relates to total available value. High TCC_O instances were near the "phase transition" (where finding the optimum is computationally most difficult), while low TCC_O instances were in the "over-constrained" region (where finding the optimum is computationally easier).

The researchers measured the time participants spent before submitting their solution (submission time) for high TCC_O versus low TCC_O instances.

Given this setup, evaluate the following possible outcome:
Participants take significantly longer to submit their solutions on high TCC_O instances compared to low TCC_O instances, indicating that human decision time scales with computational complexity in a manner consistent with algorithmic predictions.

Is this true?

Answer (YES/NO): YES